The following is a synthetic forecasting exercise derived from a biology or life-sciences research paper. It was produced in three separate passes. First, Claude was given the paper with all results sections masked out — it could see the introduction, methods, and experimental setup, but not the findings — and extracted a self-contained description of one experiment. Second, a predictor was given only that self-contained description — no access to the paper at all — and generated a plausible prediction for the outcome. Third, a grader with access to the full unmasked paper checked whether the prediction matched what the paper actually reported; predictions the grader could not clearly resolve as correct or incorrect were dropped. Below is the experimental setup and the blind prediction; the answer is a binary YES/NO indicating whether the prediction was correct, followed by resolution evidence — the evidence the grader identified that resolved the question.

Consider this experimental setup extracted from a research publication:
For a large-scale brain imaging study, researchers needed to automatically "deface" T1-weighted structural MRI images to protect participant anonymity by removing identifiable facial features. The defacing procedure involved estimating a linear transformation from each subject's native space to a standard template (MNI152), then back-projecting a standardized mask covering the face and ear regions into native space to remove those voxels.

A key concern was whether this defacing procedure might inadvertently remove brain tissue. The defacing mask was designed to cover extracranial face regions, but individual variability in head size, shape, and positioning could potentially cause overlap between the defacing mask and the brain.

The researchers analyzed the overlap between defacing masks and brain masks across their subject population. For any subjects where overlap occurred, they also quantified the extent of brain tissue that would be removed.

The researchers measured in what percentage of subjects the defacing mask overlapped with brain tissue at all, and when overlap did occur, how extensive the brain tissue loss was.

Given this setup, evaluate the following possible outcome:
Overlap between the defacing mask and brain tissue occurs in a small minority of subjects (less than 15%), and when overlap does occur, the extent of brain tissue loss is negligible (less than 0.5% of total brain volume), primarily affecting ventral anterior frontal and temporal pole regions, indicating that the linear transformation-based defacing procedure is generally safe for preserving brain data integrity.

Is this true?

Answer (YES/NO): NO